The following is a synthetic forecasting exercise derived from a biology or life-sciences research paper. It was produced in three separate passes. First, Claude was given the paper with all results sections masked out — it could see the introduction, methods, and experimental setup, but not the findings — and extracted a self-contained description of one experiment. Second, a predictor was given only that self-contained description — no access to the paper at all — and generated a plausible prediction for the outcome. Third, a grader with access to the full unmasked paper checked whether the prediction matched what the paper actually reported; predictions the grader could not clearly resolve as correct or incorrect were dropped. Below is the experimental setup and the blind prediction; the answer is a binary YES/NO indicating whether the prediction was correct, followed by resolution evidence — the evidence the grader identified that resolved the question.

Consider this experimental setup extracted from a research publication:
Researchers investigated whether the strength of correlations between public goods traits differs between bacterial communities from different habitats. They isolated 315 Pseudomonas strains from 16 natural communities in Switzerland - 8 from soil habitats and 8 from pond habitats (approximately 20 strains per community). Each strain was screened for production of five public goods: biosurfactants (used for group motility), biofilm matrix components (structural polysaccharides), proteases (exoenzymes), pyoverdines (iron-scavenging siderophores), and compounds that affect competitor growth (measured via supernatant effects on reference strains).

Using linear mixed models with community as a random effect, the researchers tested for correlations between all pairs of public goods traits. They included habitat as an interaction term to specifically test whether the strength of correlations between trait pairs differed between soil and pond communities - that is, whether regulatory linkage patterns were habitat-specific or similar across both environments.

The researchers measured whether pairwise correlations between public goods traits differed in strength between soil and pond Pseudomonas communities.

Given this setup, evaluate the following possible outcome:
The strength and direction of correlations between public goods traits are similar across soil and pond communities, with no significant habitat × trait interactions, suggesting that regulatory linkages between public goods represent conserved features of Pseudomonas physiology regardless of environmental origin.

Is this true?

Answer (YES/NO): NO